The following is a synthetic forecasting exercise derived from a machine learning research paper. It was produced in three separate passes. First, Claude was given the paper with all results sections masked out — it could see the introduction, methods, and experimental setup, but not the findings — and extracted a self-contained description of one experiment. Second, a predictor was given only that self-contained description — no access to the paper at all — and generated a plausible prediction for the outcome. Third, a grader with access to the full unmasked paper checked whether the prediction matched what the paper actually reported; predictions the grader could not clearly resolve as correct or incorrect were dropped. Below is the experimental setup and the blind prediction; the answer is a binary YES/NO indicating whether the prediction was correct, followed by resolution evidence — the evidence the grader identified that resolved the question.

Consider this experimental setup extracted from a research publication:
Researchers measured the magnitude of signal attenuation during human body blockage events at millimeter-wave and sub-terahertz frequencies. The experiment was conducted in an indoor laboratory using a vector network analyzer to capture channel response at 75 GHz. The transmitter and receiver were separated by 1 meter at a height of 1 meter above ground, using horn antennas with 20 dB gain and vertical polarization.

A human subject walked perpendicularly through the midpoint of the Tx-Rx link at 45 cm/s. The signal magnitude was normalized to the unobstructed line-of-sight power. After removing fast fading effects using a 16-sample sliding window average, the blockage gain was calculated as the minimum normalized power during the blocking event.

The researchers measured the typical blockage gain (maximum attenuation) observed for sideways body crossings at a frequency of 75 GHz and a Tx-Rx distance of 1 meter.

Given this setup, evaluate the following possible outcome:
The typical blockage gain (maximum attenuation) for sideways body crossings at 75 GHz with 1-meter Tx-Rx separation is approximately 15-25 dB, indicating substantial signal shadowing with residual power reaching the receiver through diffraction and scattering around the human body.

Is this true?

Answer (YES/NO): NO